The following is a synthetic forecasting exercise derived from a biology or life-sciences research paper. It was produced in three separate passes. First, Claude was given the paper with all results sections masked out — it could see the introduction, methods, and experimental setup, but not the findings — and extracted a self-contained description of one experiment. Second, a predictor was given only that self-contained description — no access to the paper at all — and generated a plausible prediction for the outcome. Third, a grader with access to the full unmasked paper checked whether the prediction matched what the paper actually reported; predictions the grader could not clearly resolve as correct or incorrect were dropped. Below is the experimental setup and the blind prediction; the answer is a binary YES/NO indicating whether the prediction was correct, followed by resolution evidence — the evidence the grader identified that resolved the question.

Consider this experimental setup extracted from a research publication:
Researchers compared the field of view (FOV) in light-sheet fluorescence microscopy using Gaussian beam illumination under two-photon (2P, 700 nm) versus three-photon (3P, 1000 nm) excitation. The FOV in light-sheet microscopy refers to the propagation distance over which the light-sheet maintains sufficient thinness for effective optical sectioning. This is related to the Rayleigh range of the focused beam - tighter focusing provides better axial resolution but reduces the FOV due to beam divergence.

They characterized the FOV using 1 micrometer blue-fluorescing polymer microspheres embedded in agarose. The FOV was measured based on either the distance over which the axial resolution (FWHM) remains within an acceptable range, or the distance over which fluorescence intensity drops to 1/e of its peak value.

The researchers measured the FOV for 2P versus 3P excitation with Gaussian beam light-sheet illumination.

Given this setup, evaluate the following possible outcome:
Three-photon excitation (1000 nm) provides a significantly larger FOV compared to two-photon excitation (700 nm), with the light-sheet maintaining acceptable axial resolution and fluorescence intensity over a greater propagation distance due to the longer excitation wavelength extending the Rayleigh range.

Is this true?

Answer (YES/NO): NO